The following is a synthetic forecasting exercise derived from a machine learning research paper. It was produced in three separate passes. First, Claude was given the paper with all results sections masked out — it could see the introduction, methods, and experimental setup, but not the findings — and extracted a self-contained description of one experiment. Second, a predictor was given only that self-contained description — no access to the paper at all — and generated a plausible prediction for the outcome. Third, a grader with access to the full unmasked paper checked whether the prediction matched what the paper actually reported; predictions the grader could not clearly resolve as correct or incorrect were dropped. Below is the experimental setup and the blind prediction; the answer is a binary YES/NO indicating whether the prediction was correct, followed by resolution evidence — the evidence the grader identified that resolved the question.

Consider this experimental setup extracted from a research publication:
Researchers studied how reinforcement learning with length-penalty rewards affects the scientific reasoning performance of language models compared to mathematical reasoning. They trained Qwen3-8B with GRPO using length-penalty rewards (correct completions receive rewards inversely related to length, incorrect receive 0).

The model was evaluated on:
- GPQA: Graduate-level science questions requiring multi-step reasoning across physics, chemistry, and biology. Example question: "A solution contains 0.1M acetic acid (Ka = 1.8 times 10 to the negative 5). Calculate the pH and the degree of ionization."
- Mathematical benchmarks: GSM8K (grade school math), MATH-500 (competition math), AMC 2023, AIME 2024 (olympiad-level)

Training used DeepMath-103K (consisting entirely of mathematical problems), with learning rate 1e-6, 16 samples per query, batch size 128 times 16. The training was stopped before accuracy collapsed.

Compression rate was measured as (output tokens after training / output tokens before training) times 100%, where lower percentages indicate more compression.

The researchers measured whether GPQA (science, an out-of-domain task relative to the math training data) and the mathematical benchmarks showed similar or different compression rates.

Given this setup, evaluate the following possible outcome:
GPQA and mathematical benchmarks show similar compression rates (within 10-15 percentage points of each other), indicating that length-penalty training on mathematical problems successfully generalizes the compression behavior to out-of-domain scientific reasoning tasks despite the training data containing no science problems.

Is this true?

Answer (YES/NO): YES